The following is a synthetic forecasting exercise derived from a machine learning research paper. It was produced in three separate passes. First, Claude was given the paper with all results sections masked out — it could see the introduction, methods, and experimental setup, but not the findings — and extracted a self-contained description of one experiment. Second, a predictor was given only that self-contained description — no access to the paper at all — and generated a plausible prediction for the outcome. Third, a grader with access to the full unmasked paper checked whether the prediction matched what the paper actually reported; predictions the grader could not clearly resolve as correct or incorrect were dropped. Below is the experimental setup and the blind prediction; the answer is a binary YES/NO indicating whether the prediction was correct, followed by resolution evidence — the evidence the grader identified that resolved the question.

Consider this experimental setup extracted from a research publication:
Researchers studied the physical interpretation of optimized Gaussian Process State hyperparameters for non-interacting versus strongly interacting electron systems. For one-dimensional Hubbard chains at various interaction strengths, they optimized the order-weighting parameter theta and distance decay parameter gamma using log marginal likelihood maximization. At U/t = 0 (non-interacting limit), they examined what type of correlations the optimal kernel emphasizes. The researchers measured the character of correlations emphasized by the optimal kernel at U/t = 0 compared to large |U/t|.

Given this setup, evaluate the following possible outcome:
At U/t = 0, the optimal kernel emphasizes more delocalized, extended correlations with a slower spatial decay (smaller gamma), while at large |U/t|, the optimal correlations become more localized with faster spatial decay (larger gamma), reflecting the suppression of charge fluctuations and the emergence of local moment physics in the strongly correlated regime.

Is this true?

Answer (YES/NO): YES